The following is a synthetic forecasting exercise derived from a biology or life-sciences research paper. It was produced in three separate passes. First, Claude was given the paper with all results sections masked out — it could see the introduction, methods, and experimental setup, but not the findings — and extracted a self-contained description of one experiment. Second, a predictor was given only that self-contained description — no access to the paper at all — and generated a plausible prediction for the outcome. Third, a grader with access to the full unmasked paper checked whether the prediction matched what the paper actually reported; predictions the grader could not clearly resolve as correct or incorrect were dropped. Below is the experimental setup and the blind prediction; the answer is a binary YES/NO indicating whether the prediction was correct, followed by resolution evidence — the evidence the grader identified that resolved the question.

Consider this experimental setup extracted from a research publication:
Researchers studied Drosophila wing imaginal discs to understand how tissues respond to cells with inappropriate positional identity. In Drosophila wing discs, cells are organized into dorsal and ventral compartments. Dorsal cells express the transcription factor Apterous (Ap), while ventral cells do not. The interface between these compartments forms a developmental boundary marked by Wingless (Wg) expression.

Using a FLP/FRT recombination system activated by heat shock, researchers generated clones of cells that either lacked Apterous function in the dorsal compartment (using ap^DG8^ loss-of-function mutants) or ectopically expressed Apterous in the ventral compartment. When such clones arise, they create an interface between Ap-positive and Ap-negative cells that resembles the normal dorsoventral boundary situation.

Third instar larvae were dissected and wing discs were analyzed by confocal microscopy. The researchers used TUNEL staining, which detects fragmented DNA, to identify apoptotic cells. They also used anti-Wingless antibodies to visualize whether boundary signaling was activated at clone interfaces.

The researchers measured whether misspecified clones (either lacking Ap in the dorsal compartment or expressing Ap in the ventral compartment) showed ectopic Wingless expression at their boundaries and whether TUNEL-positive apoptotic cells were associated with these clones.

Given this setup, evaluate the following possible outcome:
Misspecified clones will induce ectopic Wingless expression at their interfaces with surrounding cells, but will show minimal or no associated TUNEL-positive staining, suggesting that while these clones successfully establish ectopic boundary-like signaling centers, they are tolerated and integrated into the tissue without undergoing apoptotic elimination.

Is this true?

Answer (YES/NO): NO